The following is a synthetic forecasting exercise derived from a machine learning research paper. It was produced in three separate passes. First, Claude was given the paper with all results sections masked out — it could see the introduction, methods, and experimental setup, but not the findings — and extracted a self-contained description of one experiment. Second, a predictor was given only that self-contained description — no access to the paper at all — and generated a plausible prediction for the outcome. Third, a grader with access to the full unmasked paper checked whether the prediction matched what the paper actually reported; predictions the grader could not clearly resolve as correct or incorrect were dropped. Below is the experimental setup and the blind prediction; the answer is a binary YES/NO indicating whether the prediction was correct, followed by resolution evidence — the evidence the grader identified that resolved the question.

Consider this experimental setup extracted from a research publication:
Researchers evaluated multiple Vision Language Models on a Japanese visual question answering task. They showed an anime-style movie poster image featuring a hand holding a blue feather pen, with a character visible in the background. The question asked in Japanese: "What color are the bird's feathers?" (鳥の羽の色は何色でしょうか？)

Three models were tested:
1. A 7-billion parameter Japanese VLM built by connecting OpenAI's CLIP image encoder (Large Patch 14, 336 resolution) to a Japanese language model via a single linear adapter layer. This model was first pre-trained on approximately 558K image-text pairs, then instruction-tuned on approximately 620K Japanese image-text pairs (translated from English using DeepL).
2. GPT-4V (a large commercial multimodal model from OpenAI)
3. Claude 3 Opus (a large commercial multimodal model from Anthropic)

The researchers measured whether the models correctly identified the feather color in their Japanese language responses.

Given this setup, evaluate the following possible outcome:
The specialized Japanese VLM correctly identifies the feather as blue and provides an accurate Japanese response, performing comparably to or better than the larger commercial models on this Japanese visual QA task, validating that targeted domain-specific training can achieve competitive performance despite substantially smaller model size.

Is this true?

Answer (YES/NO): YES